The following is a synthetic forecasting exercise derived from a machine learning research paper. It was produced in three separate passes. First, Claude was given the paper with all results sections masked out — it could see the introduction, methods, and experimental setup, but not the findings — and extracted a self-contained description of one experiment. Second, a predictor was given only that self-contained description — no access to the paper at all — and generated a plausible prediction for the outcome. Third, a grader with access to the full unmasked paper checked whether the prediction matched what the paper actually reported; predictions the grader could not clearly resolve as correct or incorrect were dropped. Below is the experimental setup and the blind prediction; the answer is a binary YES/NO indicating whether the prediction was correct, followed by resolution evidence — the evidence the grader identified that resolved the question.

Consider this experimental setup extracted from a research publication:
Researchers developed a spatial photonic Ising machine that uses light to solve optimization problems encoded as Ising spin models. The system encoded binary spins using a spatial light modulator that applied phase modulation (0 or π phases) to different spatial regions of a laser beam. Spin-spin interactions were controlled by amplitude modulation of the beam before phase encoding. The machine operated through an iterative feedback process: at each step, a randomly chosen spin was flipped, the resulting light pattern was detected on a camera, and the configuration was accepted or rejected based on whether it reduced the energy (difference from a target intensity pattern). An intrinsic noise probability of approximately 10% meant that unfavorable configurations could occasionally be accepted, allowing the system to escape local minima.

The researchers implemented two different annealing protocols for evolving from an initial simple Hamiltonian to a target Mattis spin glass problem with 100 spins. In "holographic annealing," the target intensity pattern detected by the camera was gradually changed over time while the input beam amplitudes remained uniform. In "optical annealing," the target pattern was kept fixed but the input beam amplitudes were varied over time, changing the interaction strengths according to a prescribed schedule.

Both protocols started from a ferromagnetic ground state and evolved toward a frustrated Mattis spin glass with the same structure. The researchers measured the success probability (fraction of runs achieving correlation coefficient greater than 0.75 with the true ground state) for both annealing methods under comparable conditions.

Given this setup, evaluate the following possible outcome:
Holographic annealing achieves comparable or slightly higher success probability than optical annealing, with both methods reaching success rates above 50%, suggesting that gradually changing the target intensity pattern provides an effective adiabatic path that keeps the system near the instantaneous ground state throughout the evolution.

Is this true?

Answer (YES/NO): NO